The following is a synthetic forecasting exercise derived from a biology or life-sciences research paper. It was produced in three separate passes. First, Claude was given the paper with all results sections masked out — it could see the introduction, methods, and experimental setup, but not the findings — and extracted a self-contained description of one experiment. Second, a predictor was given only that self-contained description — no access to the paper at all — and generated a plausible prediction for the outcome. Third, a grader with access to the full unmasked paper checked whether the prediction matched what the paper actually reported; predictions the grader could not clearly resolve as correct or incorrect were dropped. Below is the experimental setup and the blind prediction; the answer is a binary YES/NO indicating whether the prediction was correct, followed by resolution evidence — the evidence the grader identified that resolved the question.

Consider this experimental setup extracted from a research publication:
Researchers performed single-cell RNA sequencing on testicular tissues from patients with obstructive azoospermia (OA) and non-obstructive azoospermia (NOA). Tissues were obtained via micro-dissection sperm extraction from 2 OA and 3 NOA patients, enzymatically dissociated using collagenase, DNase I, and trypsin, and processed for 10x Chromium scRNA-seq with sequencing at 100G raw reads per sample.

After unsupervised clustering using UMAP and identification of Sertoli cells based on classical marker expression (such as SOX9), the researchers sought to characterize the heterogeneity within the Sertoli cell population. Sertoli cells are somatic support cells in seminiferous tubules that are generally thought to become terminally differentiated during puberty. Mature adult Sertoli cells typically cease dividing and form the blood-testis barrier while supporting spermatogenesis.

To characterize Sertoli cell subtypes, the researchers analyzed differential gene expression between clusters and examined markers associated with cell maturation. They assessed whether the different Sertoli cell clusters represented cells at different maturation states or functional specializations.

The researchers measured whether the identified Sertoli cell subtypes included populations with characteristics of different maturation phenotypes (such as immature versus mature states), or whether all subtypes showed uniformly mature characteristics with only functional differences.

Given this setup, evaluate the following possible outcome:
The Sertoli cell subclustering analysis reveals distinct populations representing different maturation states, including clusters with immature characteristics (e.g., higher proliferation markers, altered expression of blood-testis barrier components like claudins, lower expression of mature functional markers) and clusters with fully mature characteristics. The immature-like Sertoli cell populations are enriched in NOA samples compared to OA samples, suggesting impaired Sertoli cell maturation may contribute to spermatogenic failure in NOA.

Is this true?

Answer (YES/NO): NO